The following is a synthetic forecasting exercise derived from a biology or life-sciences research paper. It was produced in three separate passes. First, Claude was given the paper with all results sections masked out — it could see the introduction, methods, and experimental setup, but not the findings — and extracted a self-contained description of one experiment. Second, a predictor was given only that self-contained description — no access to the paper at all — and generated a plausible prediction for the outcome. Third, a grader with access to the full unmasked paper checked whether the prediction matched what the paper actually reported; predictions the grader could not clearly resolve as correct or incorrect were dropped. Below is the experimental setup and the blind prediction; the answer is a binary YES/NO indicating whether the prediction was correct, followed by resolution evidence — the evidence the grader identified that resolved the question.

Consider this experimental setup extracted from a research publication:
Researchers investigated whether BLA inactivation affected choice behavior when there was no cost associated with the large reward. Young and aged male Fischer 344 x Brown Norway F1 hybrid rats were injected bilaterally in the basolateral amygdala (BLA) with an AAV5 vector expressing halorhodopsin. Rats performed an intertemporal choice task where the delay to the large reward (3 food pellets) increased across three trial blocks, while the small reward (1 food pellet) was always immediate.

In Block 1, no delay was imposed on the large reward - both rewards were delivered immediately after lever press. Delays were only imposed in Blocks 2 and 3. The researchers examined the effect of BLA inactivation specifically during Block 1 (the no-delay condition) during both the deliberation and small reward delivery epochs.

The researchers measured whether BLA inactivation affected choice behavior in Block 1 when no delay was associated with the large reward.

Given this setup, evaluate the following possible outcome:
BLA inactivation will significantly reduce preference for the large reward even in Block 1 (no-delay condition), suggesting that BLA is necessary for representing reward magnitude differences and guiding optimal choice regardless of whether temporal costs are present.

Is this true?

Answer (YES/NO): NO